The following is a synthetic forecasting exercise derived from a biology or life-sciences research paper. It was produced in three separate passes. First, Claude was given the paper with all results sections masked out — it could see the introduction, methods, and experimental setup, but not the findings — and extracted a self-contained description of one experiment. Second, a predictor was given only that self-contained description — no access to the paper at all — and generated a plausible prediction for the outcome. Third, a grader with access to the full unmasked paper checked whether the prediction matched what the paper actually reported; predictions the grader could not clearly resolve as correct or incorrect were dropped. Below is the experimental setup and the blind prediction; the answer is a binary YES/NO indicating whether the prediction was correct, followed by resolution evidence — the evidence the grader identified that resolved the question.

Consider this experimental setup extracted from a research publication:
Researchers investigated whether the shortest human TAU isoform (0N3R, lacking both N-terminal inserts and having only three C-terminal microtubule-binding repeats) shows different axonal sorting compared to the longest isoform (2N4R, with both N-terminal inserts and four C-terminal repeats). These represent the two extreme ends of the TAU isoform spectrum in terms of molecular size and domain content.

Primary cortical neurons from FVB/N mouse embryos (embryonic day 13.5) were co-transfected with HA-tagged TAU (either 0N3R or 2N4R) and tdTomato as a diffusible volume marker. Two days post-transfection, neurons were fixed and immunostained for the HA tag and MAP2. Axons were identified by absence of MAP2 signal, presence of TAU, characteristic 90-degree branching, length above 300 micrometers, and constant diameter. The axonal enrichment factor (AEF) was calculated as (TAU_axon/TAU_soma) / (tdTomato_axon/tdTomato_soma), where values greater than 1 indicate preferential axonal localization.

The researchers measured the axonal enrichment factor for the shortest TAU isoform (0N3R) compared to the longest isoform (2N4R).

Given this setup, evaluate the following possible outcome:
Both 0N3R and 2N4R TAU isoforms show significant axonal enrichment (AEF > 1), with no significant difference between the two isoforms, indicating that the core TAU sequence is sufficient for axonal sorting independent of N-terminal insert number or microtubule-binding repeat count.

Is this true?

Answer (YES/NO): NO